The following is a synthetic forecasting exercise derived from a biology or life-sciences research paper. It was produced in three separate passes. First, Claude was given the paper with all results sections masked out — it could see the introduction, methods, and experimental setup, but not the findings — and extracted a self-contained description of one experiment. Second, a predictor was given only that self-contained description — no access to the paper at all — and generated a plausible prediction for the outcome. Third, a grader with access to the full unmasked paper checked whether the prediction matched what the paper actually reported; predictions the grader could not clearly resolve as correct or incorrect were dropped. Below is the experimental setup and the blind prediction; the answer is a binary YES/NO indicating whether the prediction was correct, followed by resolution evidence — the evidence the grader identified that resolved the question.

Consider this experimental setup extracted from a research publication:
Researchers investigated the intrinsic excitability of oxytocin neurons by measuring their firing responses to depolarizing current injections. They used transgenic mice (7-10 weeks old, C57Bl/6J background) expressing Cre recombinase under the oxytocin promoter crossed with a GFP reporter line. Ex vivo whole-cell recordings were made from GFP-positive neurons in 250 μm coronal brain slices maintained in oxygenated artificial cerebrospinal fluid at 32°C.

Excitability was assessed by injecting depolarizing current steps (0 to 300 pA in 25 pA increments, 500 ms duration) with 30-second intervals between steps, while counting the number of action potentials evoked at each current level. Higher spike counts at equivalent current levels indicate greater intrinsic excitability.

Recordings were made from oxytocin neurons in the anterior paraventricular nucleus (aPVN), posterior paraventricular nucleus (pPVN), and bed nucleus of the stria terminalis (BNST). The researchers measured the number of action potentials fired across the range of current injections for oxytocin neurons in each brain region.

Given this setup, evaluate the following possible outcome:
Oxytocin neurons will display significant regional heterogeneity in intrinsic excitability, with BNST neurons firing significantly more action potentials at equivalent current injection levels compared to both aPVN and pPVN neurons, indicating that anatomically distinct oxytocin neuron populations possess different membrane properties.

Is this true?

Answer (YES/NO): NO